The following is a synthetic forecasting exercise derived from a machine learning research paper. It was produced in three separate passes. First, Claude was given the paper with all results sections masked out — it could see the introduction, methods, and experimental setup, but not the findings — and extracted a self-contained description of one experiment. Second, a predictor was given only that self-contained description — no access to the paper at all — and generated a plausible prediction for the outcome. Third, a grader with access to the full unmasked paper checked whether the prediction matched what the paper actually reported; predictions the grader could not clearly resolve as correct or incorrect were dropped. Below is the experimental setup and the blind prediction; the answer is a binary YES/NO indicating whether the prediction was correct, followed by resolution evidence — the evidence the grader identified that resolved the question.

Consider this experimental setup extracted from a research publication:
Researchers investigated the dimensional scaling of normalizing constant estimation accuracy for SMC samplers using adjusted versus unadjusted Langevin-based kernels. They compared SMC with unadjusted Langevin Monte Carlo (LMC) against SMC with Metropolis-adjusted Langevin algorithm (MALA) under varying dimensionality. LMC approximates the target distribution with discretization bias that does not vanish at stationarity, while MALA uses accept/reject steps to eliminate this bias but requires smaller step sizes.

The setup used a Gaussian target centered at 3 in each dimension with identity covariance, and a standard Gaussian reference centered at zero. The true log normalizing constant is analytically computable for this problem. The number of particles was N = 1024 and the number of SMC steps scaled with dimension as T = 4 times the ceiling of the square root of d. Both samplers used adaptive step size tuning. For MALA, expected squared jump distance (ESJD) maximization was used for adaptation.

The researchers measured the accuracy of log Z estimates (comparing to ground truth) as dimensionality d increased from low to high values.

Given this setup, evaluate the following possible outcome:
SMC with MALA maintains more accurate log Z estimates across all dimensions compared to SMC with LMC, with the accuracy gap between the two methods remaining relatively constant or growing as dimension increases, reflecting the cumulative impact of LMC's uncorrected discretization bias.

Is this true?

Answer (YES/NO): NO